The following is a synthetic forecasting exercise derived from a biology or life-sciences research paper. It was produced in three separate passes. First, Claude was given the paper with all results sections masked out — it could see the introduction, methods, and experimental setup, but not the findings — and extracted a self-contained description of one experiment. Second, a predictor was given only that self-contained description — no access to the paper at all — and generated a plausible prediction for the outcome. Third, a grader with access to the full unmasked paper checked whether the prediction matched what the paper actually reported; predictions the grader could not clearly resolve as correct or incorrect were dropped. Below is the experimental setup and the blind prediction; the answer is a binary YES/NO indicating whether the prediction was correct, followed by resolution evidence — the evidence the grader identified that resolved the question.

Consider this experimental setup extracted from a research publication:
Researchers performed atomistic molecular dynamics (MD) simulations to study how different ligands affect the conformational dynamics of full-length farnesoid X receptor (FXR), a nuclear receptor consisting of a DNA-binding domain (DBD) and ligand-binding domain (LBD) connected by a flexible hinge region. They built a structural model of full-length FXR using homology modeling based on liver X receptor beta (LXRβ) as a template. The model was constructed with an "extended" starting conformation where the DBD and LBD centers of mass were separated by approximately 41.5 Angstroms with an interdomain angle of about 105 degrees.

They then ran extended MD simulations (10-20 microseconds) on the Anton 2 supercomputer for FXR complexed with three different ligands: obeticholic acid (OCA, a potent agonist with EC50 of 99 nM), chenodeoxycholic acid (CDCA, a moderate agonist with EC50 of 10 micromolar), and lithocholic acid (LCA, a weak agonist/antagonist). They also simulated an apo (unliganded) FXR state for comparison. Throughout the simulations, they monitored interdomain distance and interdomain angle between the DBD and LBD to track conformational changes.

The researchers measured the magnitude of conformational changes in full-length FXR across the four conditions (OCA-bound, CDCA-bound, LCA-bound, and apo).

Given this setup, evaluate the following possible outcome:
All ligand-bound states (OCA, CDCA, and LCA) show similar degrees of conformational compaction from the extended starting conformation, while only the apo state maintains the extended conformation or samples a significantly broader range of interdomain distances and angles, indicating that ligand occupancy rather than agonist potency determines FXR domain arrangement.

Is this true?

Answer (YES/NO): NO